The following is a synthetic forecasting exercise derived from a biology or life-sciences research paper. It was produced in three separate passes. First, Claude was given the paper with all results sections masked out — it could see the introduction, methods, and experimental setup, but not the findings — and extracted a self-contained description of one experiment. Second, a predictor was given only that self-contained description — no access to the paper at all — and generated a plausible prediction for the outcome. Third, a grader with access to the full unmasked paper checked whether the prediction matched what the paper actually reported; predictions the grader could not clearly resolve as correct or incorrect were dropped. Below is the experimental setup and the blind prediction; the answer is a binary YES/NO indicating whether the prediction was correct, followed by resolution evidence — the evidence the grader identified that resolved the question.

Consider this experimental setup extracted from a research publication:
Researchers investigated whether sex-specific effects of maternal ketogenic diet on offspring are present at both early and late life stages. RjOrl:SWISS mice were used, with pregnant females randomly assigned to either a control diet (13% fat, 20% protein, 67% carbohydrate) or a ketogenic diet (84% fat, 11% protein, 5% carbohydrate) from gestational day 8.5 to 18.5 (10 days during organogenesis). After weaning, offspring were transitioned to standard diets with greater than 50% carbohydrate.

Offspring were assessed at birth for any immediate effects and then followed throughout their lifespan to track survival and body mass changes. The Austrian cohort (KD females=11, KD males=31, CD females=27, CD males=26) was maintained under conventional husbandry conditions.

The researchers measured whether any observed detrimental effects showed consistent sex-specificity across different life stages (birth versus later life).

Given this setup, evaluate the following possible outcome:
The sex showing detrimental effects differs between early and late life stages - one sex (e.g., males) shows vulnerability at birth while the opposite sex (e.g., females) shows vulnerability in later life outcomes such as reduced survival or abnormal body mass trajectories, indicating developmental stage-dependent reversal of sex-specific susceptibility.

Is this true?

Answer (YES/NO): YES